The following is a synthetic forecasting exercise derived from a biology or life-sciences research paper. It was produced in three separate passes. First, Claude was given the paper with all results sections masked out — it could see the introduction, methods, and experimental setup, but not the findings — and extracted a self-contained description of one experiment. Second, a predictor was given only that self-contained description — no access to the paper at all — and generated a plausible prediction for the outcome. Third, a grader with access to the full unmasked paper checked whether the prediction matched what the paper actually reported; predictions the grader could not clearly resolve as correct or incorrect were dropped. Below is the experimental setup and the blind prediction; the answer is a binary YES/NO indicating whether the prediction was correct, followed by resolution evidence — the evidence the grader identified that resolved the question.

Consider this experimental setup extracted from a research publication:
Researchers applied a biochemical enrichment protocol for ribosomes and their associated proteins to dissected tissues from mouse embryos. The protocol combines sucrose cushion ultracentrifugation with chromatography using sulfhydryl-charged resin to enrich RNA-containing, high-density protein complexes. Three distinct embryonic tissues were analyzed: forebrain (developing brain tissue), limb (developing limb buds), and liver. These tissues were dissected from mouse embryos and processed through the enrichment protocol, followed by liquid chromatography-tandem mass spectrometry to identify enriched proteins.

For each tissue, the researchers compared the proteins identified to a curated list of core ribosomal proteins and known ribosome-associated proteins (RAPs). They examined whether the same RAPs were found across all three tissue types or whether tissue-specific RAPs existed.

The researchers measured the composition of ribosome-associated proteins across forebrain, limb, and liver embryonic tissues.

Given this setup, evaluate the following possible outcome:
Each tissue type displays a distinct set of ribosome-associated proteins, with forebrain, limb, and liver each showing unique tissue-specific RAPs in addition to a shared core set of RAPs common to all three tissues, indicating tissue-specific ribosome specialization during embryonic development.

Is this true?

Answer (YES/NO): NO